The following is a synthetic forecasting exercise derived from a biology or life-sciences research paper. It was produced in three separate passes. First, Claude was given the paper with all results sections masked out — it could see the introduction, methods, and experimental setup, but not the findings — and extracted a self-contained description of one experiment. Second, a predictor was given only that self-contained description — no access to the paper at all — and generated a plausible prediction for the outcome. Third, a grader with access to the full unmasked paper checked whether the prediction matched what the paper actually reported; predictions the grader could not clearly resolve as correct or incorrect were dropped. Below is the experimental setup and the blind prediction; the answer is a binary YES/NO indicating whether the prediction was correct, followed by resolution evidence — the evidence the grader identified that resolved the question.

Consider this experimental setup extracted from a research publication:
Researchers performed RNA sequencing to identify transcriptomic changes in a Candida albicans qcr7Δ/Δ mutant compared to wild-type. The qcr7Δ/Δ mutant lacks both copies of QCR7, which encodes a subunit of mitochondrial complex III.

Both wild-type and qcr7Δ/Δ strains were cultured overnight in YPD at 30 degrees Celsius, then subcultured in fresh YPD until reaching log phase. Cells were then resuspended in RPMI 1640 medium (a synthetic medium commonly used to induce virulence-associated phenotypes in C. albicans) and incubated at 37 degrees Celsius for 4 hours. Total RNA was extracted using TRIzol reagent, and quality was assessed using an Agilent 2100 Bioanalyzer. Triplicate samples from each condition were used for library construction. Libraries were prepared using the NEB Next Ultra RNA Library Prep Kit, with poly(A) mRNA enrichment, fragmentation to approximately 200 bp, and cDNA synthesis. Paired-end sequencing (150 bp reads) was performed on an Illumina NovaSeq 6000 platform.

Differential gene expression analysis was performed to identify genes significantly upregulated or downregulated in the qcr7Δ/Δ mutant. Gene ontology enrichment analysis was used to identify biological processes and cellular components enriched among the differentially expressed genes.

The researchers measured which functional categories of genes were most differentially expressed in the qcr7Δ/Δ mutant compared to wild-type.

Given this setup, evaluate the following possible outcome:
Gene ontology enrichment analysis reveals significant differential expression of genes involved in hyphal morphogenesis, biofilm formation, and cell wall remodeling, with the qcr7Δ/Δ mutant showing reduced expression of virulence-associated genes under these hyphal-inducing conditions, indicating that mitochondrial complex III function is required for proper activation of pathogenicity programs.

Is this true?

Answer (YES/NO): YES